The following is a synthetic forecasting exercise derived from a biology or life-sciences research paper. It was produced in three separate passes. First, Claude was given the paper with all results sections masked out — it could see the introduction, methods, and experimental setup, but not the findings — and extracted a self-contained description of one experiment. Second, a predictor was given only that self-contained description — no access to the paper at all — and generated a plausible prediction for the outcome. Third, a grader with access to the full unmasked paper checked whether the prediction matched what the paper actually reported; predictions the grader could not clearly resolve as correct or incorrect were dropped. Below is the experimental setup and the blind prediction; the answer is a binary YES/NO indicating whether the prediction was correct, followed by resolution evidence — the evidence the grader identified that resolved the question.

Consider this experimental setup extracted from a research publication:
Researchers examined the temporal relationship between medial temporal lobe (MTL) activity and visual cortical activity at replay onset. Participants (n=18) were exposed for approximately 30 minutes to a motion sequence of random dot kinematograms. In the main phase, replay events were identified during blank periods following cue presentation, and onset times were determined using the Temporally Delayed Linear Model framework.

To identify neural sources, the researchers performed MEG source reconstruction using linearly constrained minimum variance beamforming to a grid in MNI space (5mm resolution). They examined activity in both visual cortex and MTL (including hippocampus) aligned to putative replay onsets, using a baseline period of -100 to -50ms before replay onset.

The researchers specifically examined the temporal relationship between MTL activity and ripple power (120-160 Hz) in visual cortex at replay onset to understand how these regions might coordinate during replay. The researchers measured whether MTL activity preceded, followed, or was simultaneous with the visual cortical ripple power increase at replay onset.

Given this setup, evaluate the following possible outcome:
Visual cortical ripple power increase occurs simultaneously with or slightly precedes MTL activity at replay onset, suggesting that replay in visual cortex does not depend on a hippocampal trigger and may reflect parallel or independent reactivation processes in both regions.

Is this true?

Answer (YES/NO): NO